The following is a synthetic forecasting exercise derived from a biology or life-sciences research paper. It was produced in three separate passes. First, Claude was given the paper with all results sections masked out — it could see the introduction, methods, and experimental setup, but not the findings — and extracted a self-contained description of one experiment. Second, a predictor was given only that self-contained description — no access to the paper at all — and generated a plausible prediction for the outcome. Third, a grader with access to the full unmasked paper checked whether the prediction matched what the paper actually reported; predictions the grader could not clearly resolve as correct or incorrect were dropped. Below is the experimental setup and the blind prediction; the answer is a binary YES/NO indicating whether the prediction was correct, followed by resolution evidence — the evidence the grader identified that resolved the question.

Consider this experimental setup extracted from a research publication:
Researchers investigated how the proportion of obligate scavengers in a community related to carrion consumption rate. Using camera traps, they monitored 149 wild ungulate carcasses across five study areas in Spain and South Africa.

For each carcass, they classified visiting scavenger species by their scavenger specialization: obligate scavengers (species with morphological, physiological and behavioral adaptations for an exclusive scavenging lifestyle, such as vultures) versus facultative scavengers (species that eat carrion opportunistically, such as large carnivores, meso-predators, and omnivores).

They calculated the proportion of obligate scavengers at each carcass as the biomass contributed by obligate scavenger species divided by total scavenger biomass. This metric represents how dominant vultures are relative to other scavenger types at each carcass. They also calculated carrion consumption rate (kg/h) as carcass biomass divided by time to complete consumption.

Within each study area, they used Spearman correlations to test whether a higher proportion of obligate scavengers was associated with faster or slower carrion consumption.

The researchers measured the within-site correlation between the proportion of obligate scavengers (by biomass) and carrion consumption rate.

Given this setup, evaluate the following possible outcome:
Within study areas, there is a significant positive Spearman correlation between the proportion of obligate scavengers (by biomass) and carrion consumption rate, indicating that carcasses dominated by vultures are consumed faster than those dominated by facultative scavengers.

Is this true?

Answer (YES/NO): NO